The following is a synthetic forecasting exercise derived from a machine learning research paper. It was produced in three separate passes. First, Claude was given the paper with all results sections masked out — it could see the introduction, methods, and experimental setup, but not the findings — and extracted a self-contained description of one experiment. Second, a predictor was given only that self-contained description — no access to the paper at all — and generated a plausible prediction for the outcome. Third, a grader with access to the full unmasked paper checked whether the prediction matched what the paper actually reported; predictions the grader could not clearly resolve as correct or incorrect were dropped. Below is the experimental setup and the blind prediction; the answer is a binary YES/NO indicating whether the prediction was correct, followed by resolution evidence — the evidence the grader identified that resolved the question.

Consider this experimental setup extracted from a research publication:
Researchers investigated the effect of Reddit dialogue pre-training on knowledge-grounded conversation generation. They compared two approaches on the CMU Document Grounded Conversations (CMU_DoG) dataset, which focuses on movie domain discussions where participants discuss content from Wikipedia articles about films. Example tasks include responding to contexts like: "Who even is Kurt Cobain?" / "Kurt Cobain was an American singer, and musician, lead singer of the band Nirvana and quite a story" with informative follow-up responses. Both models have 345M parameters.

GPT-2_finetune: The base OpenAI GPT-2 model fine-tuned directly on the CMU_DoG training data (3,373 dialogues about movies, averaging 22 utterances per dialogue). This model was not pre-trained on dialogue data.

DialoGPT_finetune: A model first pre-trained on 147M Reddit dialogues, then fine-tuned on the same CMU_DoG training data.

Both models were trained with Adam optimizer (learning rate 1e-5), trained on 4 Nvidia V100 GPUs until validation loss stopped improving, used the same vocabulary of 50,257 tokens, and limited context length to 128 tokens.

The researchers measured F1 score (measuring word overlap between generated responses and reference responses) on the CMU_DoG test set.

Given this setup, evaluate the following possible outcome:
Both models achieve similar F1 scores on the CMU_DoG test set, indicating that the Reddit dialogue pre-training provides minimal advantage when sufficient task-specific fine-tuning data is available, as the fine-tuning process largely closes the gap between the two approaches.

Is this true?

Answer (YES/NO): NO